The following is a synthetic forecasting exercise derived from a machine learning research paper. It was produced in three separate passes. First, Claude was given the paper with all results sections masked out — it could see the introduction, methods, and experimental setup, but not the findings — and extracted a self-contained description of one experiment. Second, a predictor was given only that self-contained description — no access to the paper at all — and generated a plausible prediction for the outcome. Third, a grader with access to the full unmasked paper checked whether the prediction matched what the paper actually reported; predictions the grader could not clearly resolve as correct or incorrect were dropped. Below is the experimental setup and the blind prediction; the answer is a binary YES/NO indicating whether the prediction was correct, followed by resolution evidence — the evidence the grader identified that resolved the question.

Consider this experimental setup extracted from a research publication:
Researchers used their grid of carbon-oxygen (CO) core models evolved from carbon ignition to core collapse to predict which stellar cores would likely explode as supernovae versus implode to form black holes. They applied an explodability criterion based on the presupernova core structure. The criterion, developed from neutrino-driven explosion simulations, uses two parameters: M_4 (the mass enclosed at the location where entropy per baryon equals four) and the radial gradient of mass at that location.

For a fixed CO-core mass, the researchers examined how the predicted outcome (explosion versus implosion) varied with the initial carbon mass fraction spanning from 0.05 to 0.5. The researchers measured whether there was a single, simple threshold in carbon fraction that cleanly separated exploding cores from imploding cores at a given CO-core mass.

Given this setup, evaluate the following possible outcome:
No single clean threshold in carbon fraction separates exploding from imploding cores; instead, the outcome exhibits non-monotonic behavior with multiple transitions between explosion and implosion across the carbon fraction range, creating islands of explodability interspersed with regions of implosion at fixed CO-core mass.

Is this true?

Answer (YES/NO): YES